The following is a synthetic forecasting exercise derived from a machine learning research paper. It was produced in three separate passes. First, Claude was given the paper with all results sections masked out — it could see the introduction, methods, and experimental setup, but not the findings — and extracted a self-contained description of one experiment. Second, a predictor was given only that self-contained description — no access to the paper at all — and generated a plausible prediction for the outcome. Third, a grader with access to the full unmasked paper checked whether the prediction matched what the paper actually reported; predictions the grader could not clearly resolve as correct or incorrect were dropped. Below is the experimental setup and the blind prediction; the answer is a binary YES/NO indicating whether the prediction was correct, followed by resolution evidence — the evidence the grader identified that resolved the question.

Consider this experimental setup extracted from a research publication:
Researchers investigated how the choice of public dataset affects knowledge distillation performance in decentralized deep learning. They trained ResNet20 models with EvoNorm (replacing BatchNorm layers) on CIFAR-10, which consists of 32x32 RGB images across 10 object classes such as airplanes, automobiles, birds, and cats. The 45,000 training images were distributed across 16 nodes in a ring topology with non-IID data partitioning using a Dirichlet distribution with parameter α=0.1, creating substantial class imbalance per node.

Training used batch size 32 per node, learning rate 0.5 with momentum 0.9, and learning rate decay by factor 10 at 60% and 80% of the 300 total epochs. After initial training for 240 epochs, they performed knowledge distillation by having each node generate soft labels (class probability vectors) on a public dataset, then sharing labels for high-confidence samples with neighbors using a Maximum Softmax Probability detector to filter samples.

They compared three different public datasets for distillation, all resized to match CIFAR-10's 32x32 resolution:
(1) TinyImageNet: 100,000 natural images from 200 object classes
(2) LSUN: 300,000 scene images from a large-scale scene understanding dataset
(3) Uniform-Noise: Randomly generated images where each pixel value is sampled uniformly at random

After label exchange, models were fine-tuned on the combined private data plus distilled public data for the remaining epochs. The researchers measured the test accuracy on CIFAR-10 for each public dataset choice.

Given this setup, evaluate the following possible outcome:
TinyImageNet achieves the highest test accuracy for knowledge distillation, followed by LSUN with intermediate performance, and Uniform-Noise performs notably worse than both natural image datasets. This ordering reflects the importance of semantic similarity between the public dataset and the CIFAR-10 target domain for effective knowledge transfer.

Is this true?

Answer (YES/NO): NO